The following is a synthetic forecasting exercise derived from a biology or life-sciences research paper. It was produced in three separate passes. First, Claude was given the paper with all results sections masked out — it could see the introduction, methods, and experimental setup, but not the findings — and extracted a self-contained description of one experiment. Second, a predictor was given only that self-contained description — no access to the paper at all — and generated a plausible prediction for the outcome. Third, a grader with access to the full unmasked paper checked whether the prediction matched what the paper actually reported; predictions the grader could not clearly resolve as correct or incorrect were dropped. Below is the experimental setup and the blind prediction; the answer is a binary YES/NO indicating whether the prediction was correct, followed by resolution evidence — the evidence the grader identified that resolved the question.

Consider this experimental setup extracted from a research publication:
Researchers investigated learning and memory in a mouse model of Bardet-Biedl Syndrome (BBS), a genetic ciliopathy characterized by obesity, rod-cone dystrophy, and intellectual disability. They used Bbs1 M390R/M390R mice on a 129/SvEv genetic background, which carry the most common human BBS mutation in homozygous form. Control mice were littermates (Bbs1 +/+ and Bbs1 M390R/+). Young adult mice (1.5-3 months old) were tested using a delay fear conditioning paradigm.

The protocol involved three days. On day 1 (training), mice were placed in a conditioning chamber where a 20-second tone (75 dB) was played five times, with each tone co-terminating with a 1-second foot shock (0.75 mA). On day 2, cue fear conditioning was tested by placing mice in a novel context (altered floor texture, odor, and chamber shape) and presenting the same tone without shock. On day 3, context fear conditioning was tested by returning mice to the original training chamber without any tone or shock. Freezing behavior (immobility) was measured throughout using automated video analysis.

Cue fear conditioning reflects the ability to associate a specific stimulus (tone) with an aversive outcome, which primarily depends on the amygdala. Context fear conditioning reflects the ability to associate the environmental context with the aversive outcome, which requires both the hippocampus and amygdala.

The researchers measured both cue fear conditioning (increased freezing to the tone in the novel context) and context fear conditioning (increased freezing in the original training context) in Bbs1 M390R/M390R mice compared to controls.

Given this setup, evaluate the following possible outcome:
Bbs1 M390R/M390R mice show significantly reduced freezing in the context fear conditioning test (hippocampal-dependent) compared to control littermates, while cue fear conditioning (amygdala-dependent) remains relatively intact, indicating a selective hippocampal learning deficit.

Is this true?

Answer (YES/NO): YES